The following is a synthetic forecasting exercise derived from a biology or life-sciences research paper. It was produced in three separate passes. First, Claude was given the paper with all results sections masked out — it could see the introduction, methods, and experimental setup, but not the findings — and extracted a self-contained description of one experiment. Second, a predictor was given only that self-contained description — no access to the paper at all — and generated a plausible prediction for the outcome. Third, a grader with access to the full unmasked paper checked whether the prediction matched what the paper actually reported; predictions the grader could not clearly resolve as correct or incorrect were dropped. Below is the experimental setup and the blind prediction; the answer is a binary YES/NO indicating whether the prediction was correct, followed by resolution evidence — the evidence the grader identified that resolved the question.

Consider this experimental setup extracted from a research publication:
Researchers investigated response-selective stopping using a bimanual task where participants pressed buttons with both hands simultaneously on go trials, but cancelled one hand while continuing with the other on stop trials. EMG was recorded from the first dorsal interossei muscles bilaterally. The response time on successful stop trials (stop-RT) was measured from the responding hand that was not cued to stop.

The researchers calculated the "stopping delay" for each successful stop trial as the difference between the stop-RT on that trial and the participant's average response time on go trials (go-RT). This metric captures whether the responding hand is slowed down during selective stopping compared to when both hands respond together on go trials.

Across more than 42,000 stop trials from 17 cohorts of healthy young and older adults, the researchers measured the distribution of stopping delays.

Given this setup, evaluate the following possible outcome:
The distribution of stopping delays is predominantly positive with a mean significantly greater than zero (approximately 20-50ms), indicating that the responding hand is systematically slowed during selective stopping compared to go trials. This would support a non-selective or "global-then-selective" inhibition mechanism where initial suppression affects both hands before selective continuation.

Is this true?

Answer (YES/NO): NO